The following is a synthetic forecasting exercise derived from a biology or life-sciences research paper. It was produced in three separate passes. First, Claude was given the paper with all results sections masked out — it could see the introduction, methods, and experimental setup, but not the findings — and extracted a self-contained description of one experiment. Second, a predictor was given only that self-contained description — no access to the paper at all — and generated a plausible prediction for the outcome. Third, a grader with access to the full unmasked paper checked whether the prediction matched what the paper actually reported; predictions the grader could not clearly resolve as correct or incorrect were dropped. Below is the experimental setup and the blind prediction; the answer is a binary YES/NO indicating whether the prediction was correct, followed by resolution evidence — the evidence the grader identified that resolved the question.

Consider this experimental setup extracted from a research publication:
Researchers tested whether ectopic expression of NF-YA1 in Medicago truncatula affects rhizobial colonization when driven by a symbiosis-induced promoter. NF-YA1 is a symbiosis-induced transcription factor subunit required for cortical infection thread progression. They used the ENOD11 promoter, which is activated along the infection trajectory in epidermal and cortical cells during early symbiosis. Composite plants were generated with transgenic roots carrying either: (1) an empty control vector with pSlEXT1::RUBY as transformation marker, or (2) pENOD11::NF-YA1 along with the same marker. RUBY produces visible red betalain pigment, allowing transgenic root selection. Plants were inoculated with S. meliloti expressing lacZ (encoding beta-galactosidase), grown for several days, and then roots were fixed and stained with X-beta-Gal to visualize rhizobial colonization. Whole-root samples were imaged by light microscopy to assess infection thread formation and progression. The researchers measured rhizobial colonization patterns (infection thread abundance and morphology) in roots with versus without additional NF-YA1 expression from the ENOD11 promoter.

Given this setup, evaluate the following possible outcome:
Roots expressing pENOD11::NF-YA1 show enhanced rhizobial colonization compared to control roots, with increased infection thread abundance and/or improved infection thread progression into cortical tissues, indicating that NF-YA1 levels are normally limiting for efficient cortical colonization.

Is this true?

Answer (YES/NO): NO